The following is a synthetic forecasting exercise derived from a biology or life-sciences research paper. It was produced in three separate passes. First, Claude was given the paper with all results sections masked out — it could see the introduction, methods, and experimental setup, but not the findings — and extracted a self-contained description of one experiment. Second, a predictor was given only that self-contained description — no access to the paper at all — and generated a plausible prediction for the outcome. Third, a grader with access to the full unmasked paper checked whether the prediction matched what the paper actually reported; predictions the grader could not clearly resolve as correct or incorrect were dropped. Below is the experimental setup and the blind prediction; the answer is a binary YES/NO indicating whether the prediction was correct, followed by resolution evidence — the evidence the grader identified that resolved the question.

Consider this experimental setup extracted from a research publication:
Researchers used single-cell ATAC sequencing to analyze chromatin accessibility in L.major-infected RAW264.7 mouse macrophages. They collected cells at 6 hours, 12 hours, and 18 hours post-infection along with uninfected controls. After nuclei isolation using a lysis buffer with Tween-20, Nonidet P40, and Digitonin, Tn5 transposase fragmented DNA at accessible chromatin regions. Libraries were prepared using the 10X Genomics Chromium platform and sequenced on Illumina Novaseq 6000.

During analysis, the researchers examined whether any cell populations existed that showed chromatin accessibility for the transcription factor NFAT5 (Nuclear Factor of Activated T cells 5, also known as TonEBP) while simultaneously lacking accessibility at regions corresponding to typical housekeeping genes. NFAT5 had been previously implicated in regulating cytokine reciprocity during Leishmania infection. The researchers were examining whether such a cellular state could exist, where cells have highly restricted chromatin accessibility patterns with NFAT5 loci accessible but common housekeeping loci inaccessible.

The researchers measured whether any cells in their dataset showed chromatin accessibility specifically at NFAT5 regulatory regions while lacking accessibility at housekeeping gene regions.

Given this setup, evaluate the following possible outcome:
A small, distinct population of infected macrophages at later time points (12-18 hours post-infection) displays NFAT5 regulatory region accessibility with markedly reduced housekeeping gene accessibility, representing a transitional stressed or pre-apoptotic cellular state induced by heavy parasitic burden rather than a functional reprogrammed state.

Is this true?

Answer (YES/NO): NO